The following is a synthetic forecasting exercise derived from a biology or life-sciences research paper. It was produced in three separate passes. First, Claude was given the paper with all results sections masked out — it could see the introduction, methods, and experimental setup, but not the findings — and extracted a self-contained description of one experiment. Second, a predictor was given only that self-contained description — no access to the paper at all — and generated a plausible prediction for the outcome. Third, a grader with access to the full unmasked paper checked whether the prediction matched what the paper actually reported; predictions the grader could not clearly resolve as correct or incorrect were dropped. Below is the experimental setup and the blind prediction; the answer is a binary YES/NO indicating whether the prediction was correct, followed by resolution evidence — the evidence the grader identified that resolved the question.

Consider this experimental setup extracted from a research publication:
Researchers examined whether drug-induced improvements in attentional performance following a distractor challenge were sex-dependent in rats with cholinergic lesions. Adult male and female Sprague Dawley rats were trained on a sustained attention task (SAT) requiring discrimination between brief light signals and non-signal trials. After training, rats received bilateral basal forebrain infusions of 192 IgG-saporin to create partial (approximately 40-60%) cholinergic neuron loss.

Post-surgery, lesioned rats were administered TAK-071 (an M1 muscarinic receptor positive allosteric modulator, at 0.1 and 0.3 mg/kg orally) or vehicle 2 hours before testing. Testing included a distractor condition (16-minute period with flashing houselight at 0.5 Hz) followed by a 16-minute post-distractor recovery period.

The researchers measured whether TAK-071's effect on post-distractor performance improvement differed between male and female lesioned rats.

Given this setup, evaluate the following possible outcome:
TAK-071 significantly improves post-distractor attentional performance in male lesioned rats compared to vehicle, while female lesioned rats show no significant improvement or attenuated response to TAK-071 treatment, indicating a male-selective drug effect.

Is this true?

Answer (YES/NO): NO